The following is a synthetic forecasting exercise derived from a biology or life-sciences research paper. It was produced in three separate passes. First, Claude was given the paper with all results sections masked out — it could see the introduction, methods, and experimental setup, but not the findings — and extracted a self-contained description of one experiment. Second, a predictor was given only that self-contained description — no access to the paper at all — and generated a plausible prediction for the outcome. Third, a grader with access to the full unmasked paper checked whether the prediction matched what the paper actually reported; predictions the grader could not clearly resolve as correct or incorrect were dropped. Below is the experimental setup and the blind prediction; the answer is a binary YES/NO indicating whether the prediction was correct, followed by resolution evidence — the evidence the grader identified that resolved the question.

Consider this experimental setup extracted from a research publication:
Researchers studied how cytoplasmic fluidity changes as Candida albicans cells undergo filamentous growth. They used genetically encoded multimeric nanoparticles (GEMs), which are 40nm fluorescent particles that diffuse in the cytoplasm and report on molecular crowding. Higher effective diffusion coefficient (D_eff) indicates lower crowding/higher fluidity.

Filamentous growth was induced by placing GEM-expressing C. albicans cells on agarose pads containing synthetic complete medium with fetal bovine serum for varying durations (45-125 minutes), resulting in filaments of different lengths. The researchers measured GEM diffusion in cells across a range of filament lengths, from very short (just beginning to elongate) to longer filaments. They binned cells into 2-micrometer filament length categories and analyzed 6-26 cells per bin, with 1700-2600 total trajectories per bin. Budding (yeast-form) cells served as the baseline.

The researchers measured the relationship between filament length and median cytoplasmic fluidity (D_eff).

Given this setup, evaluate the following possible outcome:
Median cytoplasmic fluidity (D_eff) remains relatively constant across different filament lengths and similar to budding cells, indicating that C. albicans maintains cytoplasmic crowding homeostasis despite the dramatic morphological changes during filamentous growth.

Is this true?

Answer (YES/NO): NO